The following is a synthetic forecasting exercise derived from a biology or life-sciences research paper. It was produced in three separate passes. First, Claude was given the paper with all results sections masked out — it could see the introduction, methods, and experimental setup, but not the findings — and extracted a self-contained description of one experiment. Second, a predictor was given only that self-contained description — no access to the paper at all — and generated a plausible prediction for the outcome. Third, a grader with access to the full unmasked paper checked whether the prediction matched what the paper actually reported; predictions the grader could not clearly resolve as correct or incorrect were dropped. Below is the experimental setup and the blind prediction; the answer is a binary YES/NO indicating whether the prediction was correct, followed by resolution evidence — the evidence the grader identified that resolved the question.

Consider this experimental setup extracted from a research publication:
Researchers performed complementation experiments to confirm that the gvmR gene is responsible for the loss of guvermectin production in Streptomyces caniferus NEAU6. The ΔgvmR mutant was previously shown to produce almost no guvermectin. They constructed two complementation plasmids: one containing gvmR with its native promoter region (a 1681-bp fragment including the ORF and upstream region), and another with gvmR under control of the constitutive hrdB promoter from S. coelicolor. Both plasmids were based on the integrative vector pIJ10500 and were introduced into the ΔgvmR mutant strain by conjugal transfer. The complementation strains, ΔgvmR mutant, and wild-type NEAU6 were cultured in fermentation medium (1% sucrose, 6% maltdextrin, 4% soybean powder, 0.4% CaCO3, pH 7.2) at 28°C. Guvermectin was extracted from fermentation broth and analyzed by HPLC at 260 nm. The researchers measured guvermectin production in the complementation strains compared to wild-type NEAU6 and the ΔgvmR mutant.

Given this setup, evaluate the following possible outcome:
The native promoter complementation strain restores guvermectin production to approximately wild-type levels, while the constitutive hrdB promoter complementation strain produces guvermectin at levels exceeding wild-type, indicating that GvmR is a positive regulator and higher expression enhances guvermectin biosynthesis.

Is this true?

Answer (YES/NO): NO